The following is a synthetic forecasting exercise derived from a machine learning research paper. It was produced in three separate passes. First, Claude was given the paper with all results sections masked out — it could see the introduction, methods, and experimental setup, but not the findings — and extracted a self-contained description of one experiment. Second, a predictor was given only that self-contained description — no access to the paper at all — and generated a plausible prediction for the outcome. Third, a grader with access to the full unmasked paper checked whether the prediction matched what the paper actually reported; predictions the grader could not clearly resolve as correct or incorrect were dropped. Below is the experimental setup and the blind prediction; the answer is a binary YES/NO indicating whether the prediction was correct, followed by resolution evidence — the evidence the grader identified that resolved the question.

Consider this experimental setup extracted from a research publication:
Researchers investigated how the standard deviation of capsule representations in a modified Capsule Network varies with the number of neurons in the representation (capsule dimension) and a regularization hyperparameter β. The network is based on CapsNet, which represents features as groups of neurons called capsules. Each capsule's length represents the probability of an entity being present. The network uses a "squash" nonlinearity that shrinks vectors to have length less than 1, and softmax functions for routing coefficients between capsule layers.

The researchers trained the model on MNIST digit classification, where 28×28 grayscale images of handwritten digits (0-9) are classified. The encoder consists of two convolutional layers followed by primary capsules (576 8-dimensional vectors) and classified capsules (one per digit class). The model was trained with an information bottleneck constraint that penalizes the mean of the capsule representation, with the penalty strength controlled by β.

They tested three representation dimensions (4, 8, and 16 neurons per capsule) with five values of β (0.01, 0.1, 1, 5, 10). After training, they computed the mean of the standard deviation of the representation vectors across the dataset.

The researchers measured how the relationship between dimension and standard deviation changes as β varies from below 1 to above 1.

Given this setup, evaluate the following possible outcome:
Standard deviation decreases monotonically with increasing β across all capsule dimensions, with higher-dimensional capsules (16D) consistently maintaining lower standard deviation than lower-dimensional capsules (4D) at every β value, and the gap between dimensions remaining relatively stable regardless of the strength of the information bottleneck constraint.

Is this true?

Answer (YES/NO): NO